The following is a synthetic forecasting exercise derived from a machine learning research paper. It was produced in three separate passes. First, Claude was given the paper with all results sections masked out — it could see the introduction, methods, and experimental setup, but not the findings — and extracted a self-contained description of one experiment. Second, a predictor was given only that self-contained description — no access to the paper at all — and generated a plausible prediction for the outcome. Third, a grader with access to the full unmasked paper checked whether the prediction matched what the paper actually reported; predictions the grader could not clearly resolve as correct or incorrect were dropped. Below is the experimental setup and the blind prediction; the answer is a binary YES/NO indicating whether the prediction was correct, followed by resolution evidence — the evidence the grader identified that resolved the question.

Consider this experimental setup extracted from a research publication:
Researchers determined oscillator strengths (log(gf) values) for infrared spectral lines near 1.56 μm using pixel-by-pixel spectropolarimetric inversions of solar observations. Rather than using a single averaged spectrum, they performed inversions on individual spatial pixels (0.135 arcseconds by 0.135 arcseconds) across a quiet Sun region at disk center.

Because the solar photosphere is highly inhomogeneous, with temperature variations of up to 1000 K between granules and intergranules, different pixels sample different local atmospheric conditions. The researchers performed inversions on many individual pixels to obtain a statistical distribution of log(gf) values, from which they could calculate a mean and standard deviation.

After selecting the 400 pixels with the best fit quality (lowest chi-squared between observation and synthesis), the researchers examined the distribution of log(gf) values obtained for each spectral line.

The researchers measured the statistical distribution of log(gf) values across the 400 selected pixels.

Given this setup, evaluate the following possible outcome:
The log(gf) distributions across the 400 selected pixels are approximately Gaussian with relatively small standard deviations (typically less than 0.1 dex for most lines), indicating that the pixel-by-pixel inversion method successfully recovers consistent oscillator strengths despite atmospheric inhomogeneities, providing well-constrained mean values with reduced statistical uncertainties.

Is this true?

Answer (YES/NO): YES